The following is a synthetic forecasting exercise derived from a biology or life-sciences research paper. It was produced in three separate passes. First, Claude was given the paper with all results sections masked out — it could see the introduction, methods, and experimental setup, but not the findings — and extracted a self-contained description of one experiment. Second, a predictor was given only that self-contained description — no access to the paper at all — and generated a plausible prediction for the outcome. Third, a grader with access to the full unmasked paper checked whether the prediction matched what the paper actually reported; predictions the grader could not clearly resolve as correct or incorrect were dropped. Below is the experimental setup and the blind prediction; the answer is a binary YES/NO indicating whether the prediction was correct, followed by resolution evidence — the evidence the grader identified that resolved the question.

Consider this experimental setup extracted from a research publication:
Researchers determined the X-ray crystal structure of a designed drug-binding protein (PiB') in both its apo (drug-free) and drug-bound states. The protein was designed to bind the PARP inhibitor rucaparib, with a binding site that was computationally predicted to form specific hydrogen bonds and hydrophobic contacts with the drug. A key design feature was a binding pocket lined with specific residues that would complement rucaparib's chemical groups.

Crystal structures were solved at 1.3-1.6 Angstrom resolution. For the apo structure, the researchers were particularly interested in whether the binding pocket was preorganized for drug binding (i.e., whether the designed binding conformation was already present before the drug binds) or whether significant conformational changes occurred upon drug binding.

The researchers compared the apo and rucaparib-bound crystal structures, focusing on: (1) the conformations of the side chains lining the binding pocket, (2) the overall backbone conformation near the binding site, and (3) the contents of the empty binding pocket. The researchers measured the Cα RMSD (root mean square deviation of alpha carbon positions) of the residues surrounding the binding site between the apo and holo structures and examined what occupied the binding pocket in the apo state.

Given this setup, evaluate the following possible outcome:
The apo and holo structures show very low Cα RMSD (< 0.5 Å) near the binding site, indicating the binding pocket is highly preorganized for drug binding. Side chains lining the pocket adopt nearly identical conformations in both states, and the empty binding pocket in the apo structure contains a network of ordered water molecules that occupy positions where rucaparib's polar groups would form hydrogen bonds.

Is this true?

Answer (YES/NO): YES